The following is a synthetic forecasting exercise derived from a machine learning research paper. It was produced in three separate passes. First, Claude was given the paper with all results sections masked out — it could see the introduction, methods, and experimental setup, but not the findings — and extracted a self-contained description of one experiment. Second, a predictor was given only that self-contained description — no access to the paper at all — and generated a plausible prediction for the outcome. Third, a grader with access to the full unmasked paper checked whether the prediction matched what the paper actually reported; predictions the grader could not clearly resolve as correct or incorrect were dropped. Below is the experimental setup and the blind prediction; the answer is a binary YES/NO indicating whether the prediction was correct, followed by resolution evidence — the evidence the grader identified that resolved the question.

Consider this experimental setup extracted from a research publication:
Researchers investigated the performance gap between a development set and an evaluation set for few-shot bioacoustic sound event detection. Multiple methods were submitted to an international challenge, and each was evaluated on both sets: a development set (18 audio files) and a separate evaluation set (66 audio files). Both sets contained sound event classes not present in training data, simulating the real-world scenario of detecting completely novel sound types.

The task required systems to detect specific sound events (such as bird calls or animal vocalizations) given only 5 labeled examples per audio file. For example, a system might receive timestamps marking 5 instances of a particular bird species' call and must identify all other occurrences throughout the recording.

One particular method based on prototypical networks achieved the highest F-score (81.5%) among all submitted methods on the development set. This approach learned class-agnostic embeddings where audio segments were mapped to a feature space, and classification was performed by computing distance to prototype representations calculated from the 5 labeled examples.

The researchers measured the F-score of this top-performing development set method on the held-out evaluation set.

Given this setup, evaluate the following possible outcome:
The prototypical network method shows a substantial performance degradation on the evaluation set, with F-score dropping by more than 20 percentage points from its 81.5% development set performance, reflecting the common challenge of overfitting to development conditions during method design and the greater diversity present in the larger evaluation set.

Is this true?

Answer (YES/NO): YES